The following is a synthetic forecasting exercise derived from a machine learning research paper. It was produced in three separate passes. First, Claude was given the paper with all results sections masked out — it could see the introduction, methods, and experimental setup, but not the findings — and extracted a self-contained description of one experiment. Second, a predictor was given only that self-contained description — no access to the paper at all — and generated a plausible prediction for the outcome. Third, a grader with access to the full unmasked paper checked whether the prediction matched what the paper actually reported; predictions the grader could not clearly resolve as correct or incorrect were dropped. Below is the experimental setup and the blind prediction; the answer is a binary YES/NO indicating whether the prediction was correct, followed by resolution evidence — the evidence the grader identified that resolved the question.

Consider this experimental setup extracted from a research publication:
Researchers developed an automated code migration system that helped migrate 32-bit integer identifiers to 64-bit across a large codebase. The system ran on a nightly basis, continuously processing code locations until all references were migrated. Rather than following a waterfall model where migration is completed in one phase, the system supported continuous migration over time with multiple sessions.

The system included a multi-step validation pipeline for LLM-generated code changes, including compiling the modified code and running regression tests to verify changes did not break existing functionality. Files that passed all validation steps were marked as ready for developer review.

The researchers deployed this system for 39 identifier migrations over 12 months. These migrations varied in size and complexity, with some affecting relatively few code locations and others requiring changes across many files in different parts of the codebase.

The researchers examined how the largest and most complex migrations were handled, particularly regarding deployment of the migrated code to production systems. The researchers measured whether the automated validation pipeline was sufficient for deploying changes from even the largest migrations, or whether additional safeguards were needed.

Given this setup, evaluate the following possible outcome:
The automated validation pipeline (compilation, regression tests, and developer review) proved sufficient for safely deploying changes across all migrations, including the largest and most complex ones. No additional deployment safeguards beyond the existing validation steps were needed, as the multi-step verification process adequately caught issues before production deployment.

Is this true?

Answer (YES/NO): NO